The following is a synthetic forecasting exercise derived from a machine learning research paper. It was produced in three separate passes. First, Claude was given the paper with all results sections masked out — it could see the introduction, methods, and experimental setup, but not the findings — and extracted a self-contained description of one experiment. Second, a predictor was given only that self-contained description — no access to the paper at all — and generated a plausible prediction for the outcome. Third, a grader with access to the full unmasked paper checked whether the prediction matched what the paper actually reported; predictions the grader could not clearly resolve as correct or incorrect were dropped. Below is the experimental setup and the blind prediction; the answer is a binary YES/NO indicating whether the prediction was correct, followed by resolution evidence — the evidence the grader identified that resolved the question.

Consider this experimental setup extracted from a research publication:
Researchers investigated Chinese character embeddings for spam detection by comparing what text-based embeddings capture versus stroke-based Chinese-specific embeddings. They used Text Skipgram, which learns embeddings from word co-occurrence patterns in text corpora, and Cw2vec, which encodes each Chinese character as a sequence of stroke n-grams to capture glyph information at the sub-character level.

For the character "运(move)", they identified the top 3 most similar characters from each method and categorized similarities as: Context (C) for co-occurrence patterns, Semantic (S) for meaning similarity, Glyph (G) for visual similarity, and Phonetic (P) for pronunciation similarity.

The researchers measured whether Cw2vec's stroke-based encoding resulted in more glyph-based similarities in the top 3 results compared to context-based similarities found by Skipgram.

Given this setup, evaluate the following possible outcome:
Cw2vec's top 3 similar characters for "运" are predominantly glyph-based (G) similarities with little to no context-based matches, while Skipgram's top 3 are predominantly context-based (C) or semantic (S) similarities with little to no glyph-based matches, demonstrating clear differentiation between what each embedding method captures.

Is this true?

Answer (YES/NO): NO